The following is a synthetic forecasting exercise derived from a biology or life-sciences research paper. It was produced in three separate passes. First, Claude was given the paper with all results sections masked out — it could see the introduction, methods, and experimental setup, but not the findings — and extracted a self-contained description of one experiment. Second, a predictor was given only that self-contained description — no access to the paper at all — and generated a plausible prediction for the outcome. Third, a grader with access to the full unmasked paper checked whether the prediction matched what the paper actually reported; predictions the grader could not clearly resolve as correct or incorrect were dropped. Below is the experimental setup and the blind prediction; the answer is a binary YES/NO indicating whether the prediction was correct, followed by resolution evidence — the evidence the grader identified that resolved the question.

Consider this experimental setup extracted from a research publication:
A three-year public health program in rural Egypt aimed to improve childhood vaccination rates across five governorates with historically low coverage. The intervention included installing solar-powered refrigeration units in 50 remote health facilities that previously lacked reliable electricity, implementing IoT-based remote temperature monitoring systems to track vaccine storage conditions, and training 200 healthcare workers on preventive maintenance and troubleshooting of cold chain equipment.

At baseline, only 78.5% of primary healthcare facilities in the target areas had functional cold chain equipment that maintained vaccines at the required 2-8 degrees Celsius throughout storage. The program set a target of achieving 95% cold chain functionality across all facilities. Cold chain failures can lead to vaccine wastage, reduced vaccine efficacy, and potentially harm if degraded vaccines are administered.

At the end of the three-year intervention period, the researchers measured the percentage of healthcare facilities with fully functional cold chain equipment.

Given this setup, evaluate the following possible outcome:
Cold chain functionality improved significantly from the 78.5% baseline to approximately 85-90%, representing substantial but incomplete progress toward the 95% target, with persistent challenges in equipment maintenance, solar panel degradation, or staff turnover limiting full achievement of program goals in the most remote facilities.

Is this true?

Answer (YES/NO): NO